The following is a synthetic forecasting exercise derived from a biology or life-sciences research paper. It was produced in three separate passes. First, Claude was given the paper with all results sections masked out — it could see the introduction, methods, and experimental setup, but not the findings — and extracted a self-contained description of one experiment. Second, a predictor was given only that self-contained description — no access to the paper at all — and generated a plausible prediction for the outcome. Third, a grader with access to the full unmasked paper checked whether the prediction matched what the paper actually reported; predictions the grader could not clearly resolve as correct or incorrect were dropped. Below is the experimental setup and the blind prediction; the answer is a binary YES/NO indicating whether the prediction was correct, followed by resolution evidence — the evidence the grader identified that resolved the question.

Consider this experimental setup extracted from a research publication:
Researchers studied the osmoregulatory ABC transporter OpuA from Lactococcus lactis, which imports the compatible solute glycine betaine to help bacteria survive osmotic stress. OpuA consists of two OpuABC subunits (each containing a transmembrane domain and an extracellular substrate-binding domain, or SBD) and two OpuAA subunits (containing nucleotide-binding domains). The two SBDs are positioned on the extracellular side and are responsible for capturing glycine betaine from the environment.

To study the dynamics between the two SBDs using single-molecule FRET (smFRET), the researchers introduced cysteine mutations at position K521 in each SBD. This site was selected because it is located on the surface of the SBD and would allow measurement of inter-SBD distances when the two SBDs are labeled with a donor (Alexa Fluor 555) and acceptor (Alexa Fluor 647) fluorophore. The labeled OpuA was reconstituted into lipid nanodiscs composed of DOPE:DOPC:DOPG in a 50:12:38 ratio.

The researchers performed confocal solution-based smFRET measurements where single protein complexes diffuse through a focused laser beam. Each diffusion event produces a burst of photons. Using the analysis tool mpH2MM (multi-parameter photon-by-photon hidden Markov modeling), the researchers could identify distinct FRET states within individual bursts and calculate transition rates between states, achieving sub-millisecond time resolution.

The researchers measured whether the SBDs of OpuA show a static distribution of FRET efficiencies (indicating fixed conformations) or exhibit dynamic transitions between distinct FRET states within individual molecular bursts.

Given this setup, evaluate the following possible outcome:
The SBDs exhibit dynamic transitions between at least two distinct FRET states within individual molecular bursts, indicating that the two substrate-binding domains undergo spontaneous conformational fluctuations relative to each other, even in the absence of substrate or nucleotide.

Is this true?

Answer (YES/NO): YES